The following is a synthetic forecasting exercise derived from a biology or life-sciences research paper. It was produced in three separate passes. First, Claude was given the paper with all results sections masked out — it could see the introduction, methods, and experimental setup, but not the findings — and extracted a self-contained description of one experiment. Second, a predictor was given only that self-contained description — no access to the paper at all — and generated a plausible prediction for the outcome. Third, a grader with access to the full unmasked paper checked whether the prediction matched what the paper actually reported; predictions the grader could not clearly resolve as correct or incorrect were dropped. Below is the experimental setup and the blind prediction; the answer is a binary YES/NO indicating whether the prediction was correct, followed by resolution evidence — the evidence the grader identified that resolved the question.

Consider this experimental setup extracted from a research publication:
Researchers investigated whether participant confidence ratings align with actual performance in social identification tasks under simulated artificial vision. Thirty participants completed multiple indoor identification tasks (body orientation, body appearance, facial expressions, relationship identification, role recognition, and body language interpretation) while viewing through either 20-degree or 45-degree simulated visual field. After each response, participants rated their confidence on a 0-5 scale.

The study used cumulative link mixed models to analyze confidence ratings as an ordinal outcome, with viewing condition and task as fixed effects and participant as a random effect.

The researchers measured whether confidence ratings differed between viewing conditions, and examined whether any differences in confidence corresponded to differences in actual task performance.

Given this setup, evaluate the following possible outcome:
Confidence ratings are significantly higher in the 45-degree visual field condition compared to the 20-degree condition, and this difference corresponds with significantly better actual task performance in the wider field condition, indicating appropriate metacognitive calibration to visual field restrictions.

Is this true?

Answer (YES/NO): YES